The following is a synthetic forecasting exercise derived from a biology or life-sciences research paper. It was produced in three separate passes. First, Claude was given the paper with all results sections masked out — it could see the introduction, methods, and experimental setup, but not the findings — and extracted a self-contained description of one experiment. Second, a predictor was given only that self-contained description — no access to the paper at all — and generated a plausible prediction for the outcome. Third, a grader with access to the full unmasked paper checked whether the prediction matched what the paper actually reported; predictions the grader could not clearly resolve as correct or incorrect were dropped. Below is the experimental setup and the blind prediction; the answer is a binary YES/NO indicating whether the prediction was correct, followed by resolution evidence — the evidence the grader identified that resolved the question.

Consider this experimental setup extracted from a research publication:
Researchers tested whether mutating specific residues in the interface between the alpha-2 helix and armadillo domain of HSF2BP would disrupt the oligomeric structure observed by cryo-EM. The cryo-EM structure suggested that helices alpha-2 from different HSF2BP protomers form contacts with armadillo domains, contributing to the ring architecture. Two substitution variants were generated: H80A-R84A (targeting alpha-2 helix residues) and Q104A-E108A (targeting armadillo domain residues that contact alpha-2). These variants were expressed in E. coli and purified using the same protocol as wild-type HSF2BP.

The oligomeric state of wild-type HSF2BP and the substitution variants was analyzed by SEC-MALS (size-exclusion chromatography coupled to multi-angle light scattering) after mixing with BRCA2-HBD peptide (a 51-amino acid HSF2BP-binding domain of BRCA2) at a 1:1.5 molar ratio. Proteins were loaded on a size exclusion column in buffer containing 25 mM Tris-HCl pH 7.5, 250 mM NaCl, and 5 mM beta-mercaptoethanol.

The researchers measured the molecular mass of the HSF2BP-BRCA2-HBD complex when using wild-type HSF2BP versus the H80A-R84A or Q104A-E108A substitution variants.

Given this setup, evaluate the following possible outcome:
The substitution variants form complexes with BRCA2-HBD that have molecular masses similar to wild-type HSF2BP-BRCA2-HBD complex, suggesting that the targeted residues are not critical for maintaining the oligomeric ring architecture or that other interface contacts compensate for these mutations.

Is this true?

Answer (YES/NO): NO